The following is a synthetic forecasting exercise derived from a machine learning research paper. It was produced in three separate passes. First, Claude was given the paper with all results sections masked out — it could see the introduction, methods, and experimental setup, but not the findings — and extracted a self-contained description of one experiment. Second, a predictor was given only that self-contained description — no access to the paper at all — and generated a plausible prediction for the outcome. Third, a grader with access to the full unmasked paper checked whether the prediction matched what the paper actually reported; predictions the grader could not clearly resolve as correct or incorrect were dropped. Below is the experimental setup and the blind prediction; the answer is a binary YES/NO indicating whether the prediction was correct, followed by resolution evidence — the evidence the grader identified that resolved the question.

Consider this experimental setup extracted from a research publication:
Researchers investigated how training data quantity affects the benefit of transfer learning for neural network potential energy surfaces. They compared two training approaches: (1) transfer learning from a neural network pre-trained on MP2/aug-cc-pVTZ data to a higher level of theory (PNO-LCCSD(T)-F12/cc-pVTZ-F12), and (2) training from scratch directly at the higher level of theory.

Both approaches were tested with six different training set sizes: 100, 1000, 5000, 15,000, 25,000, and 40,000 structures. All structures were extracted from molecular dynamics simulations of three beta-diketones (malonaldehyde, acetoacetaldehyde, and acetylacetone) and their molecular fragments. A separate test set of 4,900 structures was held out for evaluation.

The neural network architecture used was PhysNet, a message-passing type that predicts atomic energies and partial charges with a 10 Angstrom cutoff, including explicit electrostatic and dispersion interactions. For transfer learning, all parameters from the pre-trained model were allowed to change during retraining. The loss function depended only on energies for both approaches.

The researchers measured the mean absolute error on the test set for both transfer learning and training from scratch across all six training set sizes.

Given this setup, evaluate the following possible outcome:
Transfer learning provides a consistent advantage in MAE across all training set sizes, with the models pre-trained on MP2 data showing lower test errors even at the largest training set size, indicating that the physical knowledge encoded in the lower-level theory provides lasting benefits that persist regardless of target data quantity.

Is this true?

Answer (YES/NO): YES